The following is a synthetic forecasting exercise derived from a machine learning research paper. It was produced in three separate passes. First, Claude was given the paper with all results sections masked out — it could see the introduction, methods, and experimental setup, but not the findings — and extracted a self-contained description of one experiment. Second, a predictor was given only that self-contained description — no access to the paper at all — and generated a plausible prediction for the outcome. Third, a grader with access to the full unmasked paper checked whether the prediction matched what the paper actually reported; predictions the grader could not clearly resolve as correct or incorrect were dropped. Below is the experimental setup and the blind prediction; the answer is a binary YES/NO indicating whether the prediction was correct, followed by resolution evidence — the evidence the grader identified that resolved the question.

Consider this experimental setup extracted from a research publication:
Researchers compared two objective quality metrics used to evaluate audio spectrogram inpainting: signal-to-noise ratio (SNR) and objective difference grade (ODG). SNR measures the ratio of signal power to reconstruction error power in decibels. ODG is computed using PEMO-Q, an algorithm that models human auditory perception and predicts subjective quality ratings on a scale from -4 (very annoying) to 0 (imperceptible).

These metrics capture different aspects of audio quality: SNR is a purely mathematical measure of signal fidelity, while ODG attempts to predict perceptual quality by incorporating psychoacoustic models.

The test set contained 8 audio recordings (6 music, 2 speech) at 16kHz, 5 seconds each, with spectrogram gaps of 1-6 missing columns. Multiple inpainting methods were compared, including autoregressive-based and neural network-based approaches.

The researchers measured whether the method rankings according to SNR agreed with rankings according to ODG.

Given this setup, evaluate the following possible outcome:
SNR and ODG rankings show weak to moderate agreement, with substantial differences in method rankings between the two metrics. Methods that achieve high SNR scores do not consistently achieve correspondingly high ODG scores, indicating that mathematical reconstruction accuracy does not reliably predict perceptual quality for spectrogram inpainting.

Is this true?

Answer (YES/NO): NO